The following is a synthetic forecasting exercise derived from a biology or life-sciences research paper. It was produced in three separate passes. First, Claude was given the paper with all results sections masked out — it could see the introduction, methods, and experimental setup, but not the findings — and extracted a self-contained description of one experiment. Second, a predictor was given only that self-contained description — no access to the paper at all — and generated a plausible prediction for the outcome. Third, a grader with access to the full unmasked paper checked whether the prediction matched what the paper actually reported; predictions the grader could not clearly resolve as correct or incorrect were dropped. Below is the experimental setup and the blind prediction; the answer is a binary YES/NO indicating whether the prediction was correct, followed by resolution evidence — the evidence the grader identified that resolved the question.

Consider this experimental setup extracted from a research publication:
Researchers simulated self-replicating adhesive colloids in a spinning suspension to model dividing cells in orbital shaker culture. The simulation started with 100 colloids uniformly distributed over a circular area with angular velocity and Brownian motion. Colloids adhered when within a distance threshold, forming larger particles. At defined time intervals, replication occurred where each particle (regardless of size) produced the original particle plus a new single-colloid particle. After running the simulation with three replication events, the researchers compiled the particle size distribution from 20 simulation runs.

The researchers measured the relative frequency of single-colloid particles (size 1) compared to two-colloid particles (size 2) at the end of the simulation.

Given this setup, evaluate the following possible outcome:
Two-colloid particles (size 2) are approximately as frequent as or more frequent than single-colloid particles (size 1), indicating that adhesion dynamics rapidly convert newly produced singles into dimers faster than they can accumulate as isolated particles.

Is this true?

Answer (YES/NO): NO